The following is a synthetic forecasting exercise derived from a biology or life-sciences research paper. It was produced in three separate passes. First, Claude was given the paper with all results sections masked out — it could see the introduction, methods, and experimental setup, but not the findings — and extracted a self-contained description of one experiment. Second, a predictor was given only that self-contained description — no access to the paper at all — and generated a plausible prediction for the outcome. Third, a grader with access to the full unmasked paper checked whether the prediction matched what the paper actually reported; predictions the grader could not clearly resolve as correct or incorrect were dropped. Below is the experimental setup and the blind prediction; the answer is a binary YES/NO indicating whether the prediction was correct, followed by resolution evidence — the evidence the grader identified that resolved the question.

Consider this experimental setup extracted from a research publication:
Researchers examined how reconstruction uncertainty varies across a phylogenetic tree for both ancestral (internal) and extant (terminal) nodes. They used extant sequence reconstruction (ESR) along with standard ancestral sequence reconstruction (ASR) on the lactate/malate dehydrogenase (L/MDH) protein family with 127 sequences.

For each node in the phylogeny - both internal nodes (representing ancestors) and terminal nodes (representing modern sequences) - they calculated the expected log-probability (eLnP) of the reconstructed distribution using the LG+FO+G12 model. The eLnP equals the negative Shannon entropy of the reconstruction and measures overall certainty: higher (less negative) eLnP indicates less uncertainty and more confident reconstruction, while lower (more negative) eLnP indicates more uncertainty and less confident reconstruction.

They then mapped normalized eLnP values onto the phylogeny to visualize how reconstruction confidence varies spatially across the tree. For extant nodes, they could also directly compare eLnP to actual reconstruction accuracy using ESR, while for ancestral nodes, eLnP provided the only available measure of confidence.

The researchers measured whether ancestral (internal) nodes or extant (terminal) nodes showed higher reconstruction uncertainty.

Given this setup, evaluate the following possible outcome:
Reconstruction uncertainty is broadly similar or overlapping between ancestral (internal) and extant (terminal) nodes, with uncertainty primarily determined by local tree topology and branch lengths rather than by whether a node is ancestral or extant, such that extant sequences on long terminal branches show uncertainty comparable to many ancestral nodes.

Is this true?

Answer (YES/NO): NO